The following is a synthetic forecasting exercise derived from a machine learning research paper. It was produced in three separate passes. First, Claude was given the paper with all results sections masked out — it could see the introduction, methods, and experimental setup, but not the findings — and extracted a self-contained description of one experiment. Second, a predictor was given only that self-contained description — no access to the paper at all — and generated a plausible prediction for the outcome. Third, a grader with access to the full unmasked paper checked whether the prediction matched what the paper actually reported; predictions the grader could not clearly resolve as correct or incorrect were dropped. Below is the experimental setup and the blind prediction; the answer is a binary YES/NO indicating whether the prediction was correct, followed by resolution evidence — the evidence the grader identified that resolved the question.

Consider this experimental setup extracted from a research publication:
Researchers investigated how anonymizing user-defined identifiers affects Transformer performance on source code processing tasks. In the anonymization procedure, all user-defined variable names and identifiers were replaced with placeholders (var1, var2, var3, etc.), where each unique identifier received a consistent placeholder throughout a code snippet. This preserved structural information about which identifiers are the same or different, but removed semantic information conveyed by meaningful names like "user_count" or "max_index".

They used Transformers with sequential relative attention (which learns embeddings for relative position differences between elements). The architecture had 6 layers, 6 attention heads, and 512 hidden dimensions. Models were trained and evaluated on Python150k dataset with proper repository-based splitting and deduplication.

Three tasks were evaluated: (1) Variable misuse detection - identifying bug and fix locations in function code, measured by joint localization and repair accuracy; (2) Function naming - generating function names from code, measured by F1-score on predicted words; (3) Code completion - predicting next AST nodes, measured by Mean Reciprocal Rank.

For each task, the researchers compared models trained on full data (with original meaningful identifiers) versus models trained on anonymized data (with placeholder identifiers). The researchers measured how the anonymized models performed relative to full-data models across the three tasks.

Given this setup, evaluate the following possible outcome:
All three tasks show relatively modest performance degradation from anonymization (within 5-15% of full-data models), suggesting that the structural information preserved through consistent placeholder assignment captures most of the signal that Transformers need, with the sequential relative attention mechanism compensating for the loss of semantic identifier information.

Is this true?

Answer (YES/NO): NO